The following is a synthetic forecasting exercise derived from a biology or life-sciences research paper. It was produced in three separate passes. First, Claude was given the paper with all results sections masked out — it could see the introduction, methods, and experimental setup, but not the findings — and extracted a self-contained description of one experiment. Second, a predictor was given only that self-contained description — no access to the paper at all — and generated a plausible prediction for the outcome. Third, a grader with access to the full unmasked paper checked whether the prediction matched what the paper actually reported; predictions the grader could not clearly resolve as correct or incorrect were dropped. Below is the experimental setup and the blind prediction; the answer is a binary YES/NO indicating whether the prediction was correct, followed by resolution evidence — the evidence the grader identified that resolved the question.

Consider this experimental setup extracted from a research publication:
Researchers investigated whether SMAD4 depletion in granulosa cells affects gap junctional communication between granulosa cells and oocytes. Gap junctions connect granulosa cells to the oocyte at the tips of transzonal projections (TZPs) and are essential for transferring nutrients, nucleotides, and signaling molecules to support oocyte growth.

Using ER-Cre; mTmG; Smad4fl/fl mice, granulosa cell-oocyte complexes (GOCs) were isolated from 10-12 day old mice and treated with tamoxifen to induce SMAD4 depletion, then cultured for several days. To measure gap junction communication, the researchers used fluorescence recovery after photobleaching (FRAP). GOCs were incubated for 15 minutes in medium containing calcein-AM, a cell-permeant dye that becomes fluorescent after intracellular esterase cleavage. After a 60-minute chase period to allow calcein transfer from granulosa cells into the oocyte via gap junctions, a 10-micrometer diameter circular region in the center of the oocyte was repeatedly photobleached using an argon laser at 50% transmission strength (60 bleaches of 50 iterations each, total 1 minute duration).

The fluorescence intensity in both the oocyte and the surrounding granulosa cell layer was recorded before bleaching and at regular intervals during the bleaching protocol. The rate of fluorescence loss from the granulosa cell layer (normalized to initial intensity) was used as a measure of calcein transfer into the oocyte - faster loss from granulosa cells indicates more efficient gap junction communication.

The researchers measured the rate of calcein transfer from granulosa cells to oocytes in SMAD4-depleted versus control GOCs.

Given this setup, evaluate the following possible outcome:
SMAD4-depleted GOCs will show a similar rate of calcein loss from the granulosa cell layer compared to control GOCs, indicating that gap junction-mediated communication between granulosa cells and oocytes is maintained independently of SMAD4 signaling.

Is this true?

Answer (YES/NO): YES